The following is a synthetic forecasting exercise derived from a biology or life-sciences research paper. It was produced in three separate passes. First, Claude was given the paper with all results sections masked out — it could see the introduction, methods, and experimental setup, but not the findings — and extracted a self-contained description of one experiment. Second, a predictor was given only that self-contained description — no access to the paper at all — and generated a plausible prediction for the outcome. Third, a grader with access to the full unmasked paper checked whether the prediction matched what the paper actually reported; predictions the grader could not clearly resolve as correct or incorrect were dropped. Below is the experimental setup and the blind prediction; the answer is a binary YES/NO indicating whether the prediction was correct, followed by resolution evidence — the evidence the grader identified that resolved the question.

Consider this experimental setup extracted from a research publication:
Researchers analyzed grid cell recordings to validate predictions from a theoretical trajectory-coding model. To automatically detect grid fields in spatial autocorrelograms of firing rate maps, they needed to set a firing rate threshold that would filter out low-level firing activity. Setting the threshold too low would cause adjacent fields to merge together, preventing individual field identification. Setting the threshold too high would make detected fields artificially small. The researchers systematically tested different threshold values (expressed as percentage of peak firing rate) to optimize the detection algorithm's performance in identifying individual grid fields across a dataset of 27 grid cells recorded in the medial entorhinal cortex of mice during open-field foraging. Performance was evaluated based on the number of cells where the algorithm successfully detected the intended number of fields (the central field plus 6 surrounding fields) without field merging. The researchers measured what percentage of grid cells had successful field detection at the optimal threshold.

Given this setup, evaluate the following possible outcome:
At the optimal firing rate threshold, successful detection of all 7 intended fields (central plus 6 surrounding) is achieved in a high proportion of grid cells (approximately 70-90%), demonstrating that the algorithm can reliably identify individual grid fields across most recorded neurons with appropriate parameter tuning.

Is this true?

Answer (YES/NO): NO